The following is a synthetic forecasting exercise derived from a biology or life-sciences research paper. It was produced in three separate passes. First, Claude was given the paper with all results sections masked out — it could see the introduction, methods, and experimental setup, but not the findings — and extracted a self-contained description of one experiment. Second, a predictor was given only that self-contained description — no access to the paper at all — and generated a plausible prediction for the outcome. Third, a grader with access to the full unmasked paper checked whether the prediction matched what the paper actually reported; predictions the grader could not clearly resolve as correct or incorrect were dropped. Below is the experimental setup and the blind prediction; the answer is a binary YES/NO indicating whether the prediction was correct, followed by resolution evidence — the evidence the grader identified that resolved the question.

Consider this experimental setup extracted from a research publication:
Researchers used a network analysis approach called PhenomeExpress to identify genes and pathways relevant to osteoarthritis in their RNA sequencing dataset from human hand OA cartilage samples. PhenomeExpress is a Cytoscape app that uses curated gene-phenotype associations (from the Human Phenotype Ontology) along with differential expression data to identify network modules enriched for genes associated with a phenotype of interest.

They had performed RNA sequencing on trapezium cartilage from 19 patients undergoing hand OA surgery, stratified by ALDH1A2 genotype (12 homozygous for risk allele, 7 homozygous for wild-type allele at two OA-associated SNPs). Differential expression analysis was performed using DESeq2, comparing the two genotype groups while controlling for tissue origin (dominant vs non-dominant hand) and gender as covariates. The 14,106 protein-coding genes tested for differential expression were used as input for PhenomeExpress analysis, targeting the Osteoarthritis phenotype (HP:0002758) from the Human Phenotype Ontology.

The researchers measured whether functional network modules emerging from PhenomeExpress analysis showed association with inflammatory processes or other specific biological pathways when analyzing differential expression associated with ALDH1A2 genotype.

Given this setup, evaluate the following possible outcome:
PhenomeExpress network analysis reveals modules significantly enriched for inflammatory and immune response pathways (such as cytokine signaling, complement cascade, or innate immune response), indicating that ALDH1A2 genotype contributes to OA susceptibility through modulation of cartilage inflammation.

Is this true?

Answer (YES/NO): YES